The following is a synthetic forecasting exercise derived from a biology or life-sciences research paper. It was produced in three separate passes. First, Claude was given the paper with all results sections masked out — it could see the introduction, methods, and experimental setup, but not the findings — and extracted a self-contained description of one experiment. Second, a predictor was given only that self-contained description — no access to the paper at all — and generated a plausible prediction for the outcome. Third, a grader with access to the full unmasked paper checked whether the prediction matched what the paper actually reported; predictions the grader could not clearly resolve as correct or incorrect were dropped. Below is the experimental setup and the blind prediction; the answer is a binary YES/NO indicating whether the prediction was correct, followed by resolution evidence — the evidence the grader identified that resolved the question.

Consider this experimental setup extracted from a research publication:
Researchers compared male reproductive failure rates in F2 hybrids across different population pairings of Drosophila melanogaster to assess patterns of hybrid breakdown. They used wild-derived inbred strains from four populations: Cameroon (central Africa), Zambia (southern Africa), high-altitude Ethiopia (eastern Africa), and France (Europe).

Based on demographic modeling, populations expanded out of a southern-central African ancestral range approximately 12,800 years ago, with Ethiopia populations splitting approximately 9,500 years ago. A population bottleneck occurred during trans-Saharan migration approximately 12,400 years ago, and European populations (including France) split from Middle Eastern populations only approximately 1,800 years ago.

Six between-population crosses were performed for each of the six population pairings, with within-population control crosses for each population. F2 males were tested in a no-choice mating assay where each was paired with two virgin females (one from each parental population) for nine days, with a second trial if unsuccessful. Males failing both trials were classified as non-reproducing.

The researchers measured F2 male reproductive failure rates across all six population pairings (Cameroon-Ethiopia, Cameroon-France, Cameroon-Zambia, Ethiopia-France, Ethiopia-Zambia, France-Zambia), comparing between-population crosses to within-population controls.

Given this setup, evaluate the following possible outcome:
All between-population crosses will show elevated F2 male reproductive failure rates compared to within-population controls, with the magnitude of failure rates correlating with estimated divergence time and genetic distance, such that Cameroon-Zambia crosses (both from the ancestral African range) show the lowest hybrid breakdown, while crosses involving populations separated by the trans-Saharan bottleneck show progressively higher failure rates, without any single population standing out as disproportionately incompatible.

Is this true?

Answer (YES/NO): NO